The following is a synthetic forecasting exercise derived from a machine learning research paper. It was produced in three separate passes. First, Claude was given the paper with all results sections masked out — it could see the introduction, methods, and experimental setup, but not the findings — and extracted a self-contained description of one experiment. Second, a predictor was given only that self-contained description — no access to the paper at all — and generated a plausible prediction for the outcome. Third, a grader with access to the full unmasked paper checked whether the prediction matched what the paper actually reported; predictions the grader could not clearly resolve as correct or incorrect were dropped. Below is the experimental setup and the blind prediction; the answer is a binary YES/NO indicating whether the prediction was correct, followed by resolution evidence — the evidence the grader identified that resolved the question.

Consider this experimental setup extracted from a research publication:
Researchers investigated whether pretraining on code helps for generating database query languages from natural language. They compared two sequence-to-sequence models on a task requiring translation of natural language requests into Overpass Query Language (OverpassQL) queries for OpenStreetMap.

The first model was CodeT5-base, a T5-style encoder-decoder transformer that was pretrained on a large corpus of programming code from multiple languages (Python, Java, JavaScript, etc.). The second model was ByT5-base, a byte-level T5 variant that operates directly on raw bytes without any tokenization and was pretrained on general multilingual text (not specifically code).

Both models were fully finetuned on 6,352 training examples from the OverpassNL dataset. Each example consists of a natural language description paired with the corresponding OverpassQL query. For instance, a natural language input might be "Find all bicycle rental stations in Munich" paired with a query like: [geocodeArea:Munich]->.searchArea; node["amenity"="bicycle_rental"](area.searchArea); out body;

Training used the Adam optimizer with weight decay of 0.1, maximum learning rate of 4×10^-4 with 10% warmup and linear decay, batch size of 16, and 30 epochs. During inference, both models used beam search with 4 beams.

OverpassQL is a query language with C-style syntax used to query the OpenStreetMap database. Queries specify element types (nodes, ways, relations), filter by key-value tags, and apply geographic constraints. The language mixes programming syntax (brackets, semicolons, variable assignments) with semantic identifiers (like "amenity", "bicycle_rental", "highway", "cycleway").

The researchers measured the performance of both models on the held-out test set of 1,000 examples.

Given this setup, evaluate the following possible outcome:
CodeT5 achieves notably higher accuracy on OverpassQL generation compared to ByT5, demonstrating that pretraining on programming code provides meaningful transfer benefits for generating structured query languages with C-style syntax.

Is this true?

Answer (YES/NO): NO